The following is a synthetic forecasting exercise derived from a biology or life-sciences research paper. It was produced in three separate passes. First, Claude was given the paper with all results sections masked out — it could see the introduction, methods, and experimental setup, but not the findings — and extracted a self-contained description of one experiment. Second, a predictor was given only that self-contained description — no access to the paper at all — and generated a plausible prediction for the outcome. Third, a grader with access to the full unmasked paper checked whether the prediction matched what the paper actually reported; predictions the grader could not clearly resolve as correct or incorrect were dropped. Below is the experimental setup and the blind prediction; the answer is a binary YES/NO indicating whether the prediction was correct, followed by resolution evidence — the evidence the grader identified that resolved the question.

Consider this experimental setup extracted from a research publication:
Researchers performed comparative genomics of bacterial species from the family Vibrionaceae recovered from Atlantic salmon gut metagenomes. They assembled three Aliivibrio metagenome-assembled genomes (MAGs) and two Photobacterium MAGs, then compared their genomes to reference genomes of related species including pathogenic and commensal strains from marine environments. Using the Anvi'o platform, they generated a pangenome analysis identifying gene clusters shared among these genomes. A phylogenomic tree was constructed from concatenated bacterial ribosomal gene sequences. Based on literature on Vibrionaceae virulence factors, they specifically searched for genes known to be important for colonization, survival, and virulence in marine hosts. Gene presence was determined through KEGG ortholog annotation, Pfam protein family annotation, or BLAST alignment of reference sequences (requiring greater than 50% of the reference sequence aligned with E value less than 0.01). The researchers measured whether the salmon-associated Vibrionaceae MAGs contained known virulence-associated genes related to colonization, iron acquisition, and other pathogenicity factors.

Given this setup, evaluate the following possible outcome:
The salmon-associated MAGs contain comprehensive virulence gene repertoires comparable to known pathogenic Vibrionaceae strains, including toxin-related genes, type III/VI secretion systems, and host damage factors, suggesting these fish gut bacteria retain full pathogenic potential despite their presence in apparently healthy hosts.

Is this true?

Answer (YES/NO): NO